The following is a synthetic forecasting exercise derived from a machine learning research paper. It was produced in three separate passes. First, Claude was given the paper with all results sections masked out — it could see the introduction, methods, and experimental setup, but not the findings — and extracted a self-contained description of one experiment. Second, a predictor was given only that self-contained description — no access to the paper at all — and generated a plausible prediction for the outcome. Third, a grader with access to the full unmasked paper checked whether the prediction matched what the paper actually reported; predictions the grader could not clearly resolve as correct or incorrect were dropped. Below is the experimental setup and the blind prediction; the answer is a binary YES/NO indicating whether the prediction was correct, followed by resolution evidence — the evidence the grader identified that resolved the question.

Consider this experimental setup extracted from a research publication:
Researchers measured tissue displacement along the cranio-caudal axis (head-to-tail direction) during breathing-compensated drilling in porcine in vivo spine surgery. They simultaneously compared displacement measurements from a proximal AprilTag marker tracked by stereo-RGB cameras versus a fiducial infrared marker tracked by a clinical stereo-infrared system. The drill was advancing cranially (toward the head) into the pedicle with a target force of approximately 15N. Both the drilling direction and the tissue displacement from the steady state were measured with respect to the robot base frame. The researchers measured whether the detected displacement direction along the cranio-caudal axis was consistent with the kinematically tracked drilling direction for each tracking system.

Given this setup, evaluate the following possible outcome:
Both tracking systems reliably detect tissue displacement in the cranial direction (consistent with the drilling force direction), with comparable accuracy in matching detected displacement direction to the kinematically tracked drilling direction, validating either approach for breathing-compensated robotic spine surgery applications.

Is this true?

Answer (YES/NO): NO